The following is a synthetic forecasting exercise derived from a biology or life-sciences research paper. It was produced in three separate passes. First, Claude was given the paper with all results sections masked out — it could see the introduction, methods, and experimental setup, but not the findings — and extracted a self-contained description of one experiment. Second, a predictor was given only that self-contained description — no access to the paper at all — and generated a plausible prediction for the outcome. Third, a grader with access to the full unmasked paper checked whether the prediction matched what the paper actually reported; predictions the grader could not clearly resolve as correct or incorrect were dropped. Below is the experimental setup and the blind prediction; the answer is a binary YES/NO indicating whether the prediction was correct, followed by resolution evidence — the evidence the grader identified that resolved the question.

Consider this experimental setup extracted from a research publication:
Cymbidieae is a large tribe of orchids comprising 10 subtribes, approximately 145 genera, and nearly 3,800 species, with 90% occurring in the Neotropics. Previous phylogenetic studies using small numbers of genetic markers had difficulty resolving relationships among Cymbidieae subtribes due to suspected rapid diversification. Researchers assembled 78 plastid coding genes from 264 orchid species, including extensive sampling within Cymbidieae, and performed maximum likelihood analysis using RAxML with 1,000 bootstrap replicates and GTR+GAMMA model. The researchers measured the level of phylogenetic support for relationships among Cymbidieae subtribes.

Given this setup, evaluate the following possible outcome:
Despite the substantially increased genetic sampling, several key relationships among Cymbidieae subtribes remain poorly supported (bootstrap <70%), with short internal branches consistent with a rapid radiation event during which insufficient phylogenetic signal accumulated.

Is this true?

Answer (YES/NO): YES